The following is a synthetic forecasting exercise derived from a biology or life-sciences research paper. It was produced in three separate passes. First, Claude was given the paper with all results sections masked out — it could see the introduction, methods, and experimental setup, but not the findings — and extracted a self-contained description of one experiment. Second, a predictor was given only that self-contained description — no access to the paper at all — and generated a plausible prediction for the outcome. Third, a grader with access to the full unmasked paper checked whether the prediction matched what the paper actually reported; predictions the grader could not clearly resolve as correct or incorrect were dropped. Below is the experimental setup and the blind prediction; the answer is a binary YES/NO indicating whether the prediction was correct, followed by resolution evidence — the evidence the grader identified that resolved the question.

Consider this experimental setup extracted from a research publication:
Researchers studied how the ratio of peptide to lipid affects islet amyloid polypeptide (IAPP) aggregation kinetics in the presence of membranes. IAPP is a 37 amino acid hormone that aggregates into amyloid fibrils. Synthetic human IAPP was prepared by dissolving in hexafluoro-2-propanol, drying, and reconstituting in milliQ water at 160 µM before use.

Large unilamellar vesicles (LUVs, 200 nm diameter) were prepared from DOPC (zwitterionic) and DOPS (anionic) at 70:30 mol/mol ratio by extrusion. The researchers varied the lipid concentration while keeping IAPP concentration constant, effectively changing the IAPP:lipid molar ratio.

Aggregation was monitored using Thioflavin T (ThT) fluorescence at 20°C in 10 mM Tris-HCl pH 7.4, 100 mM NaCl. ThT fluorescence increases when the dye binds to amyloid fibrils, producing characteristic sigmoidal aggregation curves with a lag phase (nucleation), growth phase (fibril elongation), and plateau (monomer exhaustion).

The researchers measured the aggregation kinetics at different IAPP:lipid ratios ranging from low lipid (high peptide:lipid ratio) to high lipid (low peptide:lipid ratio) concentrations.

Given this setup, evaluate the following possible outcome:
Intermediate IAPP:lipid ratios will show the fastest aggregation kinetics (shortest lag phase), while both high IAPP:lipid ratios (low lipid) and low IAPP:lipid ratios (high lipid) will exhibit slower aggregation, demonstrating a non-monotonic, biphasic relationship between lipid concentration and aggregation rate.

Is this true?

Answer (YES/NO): NO